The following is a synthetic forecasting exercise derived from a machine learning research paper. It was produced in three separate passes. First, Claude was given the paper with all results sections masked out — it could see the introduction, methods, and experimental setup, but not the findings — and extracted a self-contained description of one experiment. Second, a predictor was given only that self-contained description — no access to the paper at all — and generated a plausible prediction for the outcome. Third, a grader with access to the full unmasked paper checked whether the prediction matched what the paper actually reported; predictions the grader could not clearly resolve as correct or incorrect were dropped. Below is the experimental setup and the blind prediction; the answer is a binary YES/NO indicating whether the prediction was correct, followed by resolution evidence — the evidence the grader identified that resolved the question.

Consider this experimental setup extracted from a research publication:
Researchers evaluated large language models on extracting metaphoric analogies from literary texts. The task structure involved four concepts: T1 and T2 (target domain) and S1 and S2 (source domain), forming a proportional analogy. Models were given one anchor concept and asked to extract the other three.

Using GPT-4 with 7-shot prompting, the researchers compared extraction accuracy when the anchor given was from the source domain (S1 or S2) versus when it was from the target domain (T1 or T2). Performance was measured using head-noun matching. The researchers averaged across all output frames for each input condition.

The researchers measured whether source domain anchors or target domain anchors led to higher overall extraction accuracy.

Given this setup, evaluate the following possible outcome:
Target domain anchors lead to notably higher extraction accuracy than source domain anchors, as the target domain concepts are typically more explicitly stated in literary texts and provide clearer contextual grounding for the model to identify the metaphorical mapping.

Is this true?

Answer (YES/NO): NO